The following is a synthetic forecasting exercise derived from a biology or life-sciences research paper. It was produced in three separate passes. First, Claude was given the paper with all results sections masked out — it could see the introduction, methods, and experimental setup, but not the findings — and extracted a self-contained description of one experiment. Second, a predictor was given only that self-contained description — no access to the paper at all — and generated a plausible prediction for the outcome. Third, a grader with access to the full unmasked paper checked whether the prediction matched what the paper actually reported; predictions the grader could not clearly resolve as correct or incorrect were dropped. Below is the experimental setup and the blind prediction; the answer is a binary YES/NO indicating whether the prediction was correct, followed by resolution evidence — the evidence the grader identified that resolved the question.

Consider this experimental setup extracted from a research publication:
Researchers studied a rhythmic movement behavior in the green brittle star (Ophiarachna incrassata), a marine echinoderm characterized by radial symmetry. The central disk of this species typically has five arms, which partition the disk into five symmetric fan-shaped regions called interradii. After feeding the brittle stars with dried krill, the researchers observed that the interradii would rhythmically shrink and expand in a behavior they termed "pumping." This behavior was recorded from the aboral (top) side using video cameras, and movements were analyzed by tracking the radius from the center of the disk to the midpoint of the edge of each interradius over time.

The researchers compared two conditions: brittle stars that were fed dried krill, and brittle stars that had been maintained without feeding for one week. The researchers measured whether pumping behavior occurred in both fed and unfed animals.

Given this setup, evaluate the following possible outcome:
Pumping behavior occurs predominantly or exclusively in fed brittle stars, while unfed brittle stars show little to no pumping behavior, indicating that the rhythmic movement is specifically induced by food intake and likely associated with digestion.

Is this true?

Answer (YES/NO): YES